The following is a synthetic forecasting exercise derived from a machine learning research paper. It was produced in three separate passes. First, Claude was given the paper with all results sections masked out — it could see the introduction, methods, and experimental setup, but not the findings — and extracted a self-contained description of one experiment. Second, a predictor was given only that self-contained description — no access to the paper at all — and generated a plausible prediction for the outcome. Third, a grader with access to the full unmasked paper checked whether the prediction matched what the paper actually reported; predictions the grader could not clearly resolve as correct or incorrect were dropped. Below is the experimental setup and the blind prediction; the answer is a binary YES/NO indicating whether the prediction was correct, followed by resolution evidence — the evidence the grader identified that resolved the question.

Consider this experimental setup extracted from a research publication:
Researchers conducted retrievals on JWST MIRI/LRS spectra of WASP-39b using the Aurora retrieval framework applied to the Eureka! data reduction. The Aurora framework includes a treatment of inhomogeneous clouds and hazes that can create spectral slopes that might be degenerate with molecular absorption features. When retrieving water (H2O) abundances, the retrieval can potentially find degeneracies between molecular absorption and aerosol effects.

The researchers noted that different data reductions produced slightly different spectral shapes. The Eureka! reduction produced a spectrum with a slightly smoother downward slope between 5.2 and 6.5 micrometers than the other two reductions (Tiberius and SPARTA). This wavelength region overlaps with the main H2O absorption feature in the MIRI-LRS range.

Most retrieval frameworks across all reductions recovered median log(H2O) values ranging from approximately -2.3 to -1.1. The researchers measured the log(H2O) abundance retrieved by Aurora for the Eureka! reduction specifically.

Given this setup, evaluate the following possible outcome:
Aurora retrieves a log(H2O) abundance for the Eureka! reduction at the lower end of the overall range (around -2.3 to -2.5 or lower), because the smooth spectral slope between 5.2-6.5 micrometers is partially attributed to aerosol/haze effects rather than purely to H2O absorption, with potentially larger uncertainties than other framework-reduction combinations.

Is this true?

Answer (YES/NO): NO